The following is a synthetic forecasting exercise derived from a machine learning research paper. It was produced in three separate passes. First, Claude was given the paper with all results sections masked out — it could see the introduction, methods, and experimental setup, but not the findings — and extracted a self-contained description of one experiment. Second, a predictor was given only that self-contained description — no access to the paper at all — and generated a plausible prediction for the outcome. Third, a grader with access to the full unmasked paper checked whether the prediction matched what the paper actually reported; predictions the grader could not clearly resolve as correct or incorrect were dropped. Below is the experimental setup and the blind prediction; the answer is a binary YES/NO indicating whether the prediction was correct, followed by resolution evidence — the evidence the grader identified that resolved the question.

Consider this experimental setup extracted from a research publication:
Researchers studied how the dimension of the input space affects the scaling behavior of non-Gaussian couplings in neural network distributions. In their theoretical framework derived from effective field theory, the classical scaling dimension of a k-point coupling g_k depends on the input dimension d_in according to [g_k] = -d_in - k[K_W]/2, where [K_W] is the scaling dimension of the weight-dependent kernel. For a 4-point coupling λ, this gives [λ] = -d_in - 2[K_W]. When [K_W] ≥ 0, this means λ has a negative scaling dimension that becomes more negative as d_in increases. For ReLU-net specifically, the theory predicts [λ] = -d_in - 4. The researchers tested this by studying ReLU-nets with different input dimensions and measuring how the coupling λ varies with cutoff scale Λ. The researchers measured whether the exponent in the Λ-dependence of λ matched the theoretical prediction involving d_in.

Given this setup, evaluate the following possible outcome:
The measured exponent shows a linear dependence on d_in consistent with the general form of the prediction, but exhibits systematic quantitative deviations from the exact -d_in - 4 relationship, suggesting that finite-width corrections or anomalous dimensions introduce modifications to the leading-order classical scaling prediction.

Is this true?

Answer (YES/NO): NO